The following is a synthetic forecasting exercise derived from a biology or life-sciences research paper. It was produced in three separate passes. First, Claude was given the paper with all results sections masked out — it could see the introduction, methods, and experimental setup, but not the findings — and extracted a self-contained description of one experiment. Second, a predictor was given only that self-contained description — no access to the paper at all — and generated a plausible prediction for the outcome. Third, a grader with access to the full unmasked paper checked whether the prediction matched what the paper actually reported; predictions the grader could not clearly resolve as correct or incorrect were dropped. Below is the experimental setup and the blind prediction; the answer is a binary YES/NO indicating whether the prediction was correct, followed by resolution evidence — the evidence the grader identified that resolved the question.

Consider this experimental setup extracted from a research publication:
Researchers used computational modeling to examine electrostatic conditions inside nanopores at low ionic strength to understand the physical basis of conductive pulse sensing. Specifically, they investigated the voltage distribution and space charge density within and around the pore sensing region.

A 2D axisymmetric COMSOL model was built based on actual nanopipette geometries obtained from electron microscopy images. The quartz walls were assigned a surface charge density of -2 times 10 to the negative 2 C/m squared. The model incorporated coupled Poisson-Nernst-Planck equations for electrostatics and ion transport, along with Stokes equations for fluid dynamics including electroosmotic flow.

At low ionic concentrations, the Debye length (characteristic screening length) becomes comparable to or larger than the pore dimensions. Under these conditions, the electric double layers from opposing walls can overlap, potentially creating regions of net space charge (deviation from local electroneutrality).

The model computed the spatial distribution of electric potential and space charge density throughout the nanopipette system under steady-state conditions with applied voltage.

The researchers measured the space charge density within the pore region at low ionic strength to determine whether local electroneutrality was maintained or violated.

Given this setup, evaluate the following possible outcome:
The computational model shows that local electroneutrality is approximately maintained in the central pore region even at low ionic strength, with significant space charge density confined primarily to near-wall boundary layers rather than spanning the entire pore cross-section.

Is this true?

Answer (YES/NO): NO